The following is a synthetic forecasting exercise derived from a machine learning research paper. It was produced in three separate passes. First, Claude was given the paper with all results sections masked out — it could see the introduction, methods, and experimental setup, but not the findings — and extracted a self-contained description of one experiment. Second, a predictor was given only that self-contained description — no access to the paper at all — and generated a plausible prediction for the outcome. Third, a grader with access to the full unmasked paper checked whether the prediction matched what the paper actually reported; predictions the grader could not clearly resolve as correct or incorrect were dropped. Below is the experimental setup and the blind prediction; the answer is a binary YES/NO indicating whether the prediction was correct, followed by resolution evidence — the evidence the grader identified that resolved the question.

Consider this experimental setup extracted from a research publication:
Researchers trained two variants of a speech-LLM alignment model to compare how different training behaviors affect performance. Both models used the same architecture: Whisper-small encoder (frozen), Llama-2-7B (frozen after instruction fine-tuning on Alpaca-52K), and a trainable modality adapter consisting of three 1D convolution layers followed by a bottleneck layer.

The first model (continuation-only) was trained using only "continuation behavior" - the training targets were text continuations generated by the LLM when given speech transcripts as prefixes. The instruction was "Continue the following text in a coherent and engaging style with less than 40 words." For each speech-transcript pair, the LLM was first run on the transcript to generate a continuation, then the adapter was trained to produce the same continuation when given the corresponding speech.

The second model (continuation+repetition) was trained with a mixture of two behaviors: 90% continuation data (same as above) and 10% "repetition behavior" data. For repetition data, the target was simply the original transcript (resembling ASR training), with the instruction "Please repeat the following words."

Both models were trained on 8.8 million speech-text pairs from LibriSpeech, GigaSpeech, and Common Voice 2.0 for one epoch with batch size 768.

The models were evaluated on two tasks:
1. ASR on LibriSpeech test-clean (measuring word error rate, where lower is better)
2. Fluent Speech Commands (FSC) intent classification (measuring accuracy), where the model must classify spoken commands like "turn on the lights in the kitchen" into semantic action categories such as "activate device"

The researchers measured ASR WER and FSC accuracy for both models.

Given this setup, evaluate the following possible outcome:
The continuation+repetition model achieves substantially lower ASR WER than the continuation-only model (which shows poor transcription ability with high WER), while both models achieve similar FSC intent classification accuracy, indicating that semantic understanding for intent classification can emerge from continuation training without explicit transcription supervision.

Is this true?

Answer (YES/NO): NO